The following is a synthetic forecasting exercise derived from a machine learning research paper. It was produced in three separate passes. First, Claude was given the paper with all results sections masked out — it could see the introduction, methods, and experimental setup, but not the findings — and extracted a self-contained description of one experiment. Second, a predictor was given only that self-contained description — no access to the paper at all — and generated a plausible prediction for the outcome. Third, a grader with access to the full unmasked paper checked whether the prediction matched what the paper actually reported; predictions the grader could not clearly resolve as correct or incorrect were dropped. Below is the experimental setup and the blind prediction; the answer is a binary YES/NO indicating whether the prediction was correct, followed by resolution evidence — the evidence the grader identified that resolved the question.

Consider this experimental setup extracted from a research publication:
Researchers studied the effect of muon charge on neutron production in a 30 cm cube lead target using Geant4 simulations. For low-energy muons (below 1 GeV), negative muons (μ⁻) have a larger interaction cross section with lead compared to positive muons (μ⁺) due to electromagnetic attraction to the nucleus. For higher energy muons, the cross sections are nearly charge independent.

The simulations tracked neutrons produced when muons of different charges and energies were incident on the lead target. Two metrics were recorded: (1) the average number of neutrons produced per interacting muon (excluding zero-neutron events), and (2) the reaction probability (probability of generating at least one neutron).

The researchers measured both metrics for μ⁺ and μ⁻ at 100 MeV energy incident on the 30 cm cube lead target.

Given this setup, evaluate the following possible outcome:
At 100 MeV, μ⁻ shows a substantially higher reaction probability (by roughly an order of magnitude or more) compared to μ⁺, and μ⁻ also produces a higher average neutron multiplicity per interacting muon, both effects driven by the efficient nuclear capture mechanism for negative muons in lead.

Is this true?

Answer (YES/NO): YES